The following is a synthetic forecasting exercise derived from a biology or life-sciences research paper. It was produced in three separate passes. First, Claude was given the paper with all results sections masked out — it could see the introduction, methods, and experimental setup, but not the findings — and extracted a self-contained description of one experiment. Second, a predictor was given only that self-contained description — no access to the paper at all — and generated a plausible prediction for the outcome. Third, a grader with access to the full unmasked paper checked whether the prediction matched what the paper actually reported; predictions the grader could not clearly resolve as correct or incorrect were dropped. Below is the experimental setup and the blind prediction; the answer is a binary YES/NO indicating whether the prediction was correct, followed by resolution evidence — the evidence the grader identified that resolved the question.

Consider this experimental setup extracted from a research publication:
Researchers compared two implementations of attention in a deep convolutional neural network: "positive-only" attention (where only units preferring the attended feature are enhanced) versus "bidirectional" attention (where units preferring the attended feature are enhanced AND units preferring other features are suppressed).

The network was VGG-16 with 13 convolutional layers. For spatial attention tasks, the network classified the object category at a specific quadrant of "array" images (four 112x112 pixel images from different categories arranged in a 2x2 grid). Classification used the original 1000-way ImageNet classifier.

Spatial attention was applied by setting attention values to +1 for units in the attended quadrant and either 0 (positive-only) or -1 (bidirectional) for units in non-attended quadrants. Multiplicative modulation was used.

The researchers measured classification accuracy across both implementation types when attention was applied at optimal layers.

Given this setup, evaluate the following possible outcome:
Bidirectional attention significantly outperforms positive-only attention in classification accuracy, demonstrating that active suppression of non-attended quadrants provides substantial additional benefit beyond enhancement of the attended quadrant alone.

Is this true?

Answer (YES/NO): YES